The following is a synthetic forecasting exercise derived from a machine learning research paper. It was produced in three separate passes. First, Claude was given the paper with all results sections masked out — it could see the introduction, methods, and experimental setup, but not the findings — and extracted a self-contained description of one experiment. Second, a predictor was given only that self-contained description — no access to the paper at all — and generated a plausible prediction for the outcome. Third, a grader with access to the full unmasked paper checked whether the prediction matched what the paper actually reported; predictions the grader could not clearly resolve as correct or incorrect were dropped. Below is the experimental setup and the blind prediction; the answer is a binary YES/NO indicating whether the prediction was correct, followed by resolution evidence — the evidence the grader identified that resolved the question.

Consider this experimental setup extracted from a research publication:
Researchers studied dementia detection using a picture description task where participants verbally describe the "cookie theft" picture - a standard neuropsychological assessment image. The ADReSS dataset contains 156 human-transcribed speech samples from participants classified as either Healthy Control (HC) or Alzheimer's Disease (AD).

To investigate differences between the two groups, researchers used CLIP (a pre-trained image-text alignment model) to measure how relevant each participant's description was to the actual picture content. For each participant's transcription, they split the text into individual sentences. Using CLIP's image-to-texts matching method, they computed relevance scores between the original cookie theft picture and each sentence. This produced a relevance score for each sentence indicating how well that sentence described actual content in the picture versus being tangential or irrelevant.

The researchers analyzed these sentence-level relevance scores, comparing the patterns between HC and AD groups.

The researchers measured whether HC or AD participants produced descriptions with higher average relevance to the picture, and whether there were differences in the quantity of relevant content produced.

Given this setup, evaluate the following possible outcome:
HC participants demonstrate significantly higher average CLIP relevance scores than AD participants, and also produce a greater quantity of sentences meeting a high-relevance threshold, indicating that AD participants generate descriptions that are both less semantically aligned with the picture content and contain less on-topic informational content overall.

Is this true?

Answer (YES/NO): NO